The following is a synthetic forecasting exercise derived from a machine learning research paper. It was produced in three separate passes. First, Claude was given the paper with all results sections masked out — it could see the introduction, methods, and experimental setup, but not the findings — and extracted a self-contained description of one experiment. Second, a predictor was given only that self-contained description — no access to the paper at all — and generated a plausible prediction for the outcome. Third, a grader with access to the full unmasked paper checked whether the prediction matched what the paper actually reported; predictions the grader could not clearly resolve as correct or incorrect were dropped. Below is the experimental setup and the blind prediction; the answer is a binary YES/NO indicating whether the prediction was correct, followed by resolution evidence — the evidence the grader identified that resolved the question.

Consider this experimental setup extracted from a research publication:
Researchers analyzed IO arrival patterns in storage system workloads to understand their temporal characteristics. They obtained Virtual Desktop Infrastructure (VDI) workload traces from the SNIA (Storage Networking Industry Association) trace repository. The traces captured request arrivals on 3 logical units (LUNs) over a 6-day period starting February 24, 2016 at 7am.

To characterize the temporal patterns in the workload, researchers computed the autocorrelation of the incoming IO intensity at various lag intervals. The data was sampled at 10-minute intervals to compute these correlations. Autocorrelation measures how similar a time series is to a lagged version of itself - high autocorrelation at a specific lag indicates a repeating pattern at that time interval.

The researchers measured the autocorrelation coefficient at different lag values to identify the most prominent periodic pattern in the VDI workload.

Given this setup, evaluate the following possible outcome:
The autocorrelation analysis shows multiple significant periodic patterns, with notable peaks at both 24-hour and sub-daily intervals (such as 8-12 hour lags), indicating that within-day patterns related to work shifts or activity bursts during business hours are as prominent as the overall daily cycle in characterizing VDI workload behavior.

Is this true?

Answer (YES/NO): NO